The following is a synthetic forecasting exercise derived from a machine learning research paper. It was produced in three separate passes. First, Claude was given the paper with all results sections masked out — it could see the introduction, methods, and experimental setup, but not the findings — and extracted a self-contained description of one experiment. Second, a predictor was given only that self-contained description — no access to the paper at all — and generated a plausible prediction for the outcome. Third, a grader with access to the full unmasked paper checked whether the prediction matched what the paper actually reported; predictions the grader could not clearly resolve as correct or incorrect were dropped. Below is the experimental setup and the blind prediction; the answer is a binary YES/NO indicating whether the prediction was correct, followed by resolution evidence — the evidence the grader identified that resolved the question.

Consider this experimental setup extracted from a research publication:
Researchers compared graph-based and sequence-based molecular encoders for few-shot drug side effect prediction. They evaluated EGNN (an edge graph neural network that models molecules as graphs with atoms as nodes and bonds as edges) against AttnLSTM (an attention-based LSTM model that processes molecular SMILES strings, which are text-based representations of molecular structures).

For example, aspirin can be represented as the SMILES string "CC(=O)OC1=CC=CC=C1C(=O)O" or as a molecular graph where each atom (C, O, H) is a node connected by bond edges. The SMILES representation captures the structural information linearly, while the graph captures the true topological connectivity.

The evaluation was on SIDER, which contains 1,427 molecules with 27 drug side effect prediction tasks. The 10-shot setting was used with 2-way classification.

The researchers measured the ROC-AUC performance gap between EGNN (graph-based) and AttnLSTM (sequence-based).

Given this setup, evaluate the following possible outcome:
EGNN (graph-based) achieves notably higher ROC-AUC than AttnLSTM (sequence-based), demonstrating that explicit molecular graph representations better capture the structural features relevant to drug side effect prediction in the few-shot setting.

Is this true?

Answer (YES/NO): YES